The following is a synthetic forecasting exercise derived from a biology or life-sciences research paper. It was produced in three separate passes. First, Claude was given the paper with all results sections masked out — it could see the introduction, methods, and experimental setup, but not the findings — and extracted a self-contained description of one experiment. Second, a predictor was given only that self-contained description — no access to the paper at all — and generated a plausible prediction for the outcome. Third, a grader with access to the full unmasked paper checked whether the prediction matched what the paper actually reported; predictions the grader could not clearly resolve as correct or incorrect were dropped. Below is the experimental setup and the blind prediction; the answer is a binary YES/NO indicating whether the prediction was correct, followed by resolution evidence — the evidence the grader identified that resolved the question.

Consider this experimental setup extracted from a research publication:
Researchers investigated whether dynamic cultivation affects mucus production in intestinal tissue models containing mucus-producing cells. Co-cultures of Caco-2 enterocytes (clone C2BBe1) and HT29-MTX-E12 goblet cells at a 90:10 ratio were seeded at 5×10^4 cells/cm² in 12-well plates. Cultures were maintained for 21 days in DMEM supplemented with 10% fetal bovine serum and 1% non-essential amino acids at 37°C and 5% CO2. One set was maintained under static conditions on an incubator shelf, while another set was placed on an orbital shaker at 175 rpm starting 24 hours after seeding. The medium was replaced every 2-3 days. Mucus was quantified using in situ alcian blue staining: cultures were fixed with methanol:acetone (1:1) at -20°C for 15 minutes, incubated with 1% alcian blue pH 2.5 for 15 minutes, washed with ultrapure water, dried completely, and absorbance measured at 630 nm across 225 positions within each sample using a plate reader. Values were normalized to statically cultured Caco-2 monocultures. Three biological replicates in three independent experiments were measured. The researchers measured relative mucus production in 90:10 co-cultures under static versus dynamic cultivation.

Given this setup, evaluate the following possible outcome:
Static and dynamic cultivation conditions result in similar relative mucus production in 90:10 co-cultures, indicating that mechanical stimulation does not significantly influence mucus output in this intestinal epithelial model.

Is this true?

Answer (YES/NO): NO